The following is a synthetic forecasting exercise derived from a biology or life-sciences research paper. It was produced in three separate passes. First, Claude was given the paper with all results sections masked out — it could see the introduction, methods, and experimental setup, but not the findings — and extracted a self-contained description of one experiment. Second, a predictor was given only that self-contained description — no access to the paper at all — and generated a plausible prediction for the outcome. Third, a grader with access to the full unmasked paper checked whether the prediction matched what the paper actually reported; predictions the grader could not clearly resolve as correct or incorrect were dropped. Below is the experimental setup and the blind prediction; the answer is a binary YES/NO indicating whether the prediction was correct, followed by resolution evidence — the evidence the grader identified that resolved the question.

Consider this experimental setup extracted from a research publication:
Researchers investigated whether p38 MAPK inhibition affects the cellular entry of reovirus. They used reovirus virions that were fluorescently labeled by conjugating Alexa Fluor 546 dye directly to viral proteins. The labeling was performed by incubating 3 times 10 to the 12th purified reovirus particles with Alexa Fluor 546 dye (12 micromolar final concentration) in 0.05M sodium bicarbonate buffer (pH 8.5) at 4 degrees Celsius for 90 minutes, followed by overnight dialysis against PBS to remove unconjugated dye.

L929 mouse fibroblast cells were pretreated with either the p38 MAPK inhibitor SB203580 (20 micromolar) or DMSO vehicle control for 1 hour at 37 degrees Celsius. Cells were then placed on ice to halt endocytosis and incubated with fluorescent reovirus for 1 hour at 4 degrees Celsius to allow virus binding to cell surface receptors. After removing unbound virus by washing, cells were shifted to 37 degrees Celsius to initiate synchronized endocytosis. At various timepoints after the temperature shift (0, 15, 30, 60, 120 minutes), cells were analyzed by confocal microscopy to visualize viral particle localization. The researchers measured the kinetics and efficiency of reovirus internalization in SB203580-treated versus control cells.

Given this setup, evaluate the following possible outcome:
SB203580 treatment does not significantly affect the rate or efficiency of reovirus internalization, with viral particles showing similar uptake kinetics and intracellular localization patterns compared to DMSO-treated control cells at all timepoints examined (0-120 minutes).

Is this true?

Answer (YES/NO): NO